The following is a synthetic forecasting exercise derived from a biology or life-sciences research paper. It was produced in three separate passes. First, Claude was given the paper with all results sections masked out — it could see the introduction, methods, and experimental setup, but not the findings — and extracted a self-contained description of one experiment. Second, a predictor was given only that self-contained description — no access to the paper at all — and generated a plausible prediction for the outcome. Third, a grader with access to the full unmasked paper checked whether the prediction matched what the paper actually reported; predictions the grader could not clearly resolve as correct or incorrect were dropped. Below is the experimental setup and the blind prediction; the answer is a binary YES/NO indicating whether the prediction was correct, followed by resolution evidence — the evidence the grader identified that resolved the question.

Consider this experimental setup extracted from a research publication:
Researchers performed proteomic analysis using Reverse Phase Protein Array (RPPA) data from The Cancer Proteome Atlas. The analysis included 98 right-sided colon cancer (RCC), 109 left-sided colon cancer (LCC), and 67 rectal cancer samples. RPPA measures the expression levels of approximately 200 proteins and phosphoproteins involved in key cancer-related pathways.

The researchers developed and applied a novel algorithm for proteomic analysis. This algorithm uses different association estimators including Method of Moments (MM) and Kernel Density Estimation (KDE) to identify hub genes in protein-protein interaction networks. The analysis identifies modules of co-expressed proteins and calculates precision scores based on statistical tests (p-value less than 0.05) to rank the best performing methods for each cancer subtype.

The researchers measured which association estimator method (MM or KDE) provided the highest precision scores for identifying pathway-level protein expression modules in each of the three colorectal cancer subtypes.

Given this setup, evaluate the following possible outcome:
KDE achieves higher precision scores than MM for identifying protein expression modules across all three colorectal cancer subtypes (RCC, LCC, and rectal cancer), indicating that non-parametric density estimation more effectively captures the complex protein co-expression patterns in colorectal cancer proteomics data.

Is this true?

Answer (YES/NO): NO